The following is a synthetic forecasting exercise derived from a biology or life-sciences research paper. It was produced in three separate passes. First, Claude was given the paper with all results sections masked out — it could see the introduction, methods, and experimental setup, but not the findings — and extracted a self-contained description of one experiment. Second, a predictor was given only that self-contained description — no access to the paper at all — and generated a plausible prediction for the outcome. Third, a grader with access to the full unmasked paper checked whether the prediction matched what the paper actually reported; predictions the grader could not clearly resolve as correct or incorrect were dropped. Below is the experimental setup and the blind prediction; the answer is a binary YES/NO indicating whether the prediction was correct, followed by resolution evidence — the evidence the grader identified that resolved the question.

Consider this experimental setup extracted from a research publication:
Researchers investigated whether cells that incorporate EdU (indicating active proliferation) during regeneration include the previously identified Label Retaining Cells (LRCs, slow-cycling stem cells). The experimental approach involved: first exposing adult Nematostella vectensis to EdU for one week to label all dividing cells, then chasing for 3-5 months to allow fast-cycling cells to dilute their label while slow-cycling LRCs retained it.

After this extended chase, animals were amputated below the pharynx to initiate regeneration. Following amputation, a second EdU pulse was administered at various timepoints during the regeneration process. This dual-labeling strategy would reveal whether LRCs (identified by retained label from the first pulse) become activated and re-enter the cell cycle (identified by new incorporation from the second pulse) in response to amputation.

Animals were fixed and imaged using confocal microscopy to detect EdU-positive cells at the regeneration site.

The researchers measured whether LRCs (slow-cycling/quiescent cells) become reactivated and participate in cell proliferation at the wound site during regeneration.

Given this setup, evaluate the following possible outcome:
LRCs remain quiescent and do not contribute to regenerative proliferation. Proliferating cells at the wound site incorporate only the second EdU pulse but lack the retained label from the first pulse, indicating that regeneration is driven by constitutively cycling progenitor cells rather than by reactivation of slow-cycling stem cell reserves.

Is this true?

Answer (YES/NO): NO